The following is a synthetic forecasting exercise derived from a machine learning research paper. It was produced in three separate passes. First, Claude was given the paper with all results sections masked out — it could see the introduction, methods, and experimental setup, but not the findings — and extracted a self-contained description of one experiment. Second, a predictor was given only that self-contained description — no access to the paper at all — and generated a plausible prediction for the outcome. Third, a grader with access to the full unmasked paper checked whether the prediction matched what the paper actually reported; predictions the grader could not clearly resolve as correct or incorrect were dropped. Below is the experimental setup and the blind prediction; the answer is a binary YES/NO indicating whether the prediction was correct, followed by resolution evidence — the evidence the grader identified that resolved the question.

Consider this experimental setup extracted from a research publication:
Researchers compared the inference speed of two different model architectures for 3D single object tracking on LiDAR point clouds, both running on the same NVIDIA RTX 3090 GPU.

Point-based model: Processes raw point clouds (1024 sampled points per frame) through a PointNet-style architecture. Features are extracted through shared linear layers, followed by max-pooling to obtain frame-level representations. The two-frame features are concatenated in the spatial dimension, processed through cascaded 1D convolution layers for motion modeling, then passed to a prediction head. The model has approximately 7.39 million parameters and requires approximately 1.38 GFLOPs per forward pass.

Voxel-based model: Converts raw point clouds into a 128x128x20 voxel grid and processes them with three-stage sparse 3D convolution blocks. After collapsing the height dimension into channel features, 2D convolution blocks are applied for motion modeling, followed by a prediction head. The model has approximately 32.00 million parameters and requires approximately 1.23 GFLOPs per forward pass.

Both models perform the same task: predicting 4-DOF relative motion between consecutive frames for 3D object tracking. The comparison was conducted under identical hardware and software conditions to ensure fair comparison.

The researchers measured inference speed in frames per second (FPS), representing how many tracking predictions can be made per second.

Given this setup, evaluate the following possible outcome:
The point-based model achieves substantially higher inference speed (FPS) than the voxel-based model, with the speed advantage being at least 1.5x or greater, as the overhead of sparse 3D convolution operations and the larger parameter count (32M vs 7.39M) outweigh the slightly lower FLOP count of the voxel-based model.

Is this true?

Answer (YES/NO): YES